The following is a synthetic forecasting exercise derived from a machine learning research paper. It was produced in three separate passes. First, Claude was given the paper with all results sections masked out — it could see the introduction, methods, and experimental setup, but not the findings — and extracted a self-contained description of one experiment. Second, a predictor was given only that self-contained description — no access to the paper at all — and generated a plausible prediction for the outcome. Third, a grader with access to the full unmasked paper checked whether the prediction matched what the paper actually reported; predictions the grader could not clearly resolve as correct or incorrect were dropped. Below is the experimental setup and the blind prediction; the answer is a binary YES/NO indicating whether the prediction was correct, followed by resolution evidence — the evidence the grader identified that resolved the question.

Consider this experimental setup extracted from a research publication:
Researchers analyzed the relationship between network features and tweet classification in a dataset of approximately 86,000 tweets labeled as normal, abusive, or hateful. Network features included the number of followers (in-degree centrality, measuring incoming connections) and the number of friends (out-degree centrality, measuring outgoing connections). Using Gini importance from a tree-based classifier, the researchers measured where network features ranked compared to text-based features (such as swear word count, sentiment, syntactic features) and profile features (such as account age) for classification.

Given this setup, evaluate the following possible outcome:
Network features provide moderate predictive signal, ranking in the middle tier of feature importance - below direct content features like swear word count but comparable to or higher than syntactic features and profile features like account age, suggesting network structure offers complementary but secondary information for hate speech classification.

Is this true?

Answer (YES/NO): NO